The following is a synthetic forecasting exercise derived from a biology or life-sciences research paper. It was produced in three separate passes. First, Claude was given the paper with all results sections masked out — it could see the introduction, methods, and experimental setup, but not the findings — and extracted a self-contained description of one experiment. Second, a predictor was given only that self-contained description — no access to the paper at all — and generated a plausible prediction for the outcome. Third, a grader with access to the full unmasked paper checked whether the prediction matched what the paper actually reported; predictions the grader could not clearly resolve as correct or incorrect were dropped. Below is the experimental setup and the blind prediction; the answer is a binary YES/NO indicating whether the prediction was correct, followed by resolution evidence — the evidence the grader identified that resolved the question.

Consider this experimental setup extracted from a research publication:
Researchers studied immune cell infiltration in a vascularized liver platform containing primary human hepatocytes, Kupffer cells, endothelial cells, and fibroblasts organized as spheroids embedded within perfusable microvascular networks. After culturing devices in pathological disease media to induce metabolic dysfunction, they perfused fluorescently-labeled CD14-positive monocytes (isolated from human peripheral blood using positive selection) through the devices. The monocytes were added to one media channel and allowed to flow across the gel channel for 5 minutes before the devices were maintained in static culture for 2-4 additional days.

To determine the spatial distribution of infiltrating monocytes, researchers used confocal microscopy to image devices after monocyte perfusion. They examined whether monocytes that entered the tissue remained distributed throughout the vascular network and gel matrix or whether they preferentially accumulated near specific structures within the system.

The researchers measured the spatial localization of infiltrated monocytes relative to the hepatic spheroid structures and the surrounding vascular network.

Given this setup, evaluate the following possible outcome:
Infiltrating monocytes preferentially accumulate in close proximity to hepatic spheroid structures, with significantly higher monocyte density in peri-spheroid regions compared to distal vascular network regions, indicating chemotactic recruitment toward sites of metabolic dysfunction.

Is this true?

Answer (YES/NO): YES